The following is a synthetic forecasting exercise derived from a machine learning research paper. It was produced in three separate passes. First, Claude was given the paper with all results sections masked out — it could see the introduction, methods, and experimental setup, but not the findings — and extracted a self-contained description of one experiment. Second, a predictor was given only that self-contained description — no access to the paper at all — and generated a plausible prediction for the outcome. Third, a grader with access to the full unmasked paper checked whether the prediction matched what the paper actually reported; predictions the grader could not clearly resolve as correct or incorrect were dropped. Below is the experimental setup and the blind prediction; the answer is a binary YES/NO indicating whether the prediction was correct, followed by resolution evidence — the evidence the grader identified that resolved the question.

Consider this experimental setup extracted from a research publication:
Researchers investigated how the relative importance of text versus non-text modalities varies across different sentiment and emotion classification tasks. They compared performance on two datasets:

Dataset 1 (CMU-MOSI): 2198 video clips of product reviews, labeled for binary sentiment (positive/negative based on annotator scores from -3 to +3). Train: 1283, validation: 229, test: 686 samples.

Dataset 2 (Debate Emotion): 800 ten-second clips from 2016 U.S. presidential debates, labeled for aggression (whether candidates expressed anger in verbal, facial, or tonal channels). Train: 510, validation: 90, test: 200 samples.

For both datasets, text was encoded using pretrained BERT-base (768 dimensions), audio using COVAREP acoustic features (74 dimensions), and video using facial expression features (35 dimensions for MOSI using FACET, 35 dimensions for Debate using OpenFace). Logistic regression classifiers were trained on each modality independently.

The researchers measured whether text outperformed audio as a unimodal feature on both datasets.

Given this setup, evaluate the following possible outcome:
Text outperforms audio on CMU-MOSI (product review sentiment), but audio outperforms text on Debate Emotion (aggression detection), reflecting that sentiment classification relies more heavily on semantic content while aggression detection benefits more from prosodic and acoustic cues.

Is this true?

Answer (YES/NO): YES